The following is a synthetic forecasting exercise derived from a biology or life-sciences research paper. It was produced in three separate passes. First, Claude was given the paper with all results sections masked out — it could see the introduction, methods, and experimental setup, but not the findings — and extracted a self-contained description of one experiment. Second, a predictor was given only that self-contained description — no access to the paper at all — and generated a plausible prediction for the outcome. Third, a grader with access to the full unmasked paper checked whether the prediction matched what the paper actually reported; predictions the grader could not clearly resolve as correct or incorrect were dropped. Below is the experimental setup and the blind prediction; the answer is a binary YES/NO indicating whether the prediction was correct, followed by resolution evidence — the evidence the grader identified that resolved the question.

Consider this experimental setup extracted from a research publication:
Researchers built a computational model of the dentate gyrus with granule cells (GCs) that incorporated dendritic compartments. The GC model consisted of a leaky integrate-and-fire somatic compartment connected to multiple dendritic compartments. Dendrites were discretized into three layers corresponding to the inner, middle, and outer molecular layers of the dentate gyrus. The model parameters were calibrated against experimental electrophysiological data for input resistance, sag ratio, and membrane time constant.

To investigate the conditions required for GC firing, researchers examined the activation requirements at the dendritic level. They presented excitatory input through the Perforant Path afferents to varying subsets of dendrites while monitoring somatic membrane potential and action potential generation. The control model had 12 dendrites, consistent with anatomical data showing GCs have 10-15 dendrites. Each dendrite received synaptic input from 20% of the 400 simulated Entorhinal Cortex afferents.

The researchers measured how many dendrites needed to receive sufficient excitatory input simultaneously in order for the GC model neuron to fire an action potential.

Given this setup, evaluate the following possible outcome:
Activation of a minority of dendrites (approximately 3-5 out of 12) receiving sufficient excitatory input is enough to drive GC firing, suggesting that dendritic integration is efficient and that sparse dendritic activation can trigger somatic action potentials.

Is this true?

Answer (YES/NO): NO